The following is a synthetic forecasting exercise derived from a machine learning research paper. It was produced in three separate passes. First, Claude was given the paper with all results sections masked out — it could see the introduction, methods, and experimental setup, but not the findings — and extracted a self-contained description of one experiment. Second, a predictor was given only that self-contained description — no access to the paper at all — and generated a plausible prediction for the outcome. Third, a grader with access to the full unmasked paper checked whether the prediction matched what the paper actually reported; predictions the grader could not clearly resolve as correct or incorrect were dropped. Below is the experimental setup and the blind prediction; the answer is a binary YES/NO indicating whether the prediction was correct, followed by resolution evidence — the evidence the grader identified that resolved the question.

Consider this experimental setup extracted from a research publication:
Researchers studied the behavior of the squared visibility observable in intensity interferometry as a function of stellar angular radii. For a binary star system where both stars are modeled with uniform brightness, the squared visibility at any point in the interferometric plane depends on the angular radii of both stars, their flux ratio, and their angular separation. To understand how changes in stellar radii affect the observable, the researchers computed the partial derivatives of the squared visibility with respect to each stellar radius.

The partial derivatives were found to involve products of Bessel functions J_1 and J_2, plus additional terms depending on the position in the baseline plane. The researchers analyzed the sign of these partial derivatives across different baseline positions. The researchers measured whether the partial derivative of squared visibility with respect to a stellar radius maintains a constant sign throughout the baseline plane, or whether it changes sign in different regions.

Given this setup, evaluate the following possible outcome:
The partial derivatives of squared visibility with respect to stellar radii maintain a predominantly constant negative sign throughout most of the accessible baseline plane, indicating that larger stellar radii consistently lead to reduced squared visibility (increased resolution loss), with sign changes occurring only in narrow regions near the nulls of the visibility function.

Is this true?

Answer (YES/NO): NO